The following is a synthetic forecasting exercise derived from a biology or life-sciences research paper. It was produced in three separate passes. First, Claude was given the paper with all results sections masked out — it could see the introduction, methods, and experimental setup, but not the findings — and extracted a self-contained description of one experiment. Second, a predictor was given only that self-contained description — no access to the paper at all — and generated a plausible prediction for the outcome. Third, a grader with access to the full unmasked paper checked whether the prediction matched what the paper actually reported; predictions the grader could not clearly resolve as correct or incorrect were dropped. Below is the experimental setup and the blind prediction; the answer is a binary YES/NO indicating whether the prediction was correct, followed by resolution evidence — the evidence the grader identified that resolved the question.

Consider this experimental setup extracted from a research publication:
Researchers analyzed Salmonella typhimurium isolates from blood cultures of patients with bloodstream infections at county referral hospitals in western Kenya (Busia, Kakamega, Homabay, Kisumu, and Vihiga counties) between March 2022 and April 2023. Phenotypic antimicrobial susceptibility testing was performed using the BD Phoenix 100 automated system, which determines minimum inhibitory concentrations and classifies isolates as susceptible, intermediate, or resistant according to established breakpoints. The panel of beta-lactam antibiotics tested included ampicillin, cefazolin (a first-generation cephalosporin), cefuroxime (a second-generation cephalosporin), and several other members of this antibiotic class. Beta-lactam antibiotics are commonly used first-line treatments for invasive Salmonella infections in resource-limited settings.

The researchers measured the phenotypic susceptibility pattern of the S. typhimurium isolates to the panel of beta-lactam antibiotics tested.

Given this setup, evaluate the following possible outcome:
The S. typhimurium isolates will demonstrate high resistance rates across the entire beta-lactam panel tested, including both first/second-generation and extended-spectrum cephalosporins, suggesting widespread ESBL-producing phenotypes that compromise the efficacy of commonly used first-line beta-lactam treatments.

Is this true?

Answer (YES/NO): NO